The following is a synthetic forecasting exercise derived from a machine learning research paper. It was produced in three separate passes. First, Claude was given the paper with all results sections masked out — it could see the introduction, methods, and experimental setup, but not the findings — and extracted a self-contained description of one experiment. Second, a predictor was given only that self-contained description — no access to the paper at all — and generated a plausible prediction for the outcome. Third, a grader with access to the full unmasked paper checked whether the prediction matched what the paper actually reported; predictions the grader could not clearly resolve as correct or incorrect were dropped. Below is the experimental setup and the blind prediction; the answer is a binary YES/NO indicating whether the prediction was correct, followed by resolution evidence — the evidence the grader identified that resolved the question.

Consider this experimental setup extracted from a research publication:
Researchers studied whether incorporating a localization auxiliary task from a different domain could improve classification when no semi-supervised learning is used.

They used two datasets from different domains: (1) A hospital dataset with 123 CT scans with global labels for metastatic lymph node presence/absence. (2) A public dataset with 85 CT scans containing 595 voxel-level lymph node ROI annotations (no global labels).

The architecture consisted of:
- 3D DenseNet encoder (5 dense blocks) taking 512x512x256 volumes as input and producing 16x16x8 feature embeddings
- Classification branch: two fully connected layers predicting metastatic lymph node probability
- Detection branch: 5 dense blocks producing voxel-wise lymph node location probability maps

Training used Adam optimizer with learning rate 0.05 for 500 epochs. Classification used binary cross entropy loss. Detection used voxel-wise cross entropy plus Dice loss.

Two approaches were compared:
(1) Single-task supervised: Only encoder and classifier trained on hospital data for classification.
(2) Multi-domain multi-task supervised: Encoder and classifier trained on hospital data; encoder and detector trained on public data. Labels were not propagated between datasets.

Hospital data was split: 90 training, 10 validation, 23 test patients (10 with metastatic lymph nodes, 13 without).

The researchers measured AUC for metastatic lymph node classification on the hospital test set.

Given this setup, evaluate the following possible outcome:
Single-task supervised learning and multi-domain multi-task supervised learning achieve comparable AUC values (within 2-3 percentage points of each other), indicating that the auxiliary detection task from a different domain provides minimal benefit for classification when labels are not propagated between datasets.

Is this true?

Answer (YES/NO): YES